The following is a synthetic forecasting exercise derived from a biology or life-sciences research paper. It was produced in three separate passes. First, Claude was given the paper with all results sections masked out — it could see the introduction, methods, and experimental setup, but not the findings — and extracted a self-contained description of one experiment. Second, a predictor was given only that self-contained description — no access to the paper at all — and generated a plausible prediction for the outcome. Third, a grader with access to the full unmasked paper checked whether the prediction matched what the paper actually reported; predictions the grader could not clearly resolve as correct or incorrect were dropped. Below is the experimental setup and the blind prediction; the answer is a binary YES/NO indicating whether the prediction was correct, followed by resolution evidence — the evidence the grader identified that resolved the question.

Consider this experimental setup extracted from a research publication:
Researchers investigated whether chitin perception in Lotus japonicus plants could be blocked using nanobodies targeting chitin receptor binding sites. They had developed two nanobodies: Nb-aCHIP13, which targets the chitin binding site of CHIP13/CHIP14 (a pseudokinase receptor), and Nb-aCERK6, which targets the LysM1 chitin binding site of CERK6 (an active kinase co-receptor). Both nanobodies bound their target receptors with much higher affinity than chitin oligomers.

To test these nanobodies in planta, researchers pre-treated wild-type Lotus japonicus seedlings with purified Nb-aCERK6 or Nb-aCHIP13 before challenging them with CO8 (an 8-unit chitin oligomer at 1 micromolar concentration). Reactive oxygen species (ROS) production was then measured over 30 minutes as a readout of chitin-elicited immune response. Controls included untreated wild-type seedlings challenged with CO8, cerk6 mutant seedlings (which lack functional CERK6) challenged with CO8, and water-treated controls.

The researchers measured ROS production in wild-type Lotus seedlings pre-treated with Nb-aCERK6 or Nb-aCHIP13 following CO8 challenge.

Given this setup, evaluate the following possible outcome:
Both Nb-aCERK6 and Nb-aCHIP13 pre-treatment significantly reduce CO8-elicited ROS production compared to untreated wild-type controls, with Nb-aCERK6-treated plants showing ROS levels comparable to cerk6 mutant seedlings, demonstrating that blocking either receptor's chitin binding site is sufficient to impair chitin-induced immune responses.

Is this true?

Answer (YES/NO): YES